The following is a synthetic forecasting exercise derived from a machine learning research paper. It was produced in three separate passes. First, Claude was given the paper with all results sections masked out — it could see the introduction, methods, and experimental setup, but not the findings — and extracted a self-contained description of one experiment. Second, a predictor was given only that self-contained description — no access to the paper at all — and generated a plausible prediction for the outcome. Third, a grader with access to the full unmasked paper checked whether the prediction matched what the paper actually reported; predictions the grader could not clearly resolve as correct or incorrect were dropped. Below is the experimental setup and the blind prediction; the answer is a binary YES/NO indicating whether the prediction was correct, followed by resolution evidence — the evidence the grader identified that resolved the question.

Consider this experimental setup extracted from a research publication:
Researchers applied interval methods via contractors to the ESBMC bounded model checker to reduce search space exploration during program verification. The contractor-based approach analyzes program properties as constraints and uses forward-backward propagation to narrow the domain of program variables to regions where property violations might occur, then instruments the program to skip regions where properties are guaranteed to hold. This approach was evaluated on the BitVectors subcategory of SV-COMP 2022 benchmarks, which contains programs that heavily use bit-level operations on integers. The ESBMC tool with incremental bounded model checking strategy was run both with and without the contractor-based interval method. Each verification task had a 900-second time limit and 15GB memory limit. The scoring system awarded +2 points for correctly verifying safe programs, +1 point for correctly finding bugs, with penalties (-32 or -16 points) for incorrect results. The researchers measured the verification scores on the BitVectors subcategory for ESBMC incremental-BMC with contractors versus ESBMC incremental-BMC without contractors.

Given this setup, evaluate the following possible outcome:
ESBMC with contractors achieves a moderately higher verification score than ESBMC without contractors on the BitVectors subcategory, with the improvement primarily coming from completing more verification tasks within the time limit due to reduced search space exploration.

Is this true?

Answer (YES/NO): NO